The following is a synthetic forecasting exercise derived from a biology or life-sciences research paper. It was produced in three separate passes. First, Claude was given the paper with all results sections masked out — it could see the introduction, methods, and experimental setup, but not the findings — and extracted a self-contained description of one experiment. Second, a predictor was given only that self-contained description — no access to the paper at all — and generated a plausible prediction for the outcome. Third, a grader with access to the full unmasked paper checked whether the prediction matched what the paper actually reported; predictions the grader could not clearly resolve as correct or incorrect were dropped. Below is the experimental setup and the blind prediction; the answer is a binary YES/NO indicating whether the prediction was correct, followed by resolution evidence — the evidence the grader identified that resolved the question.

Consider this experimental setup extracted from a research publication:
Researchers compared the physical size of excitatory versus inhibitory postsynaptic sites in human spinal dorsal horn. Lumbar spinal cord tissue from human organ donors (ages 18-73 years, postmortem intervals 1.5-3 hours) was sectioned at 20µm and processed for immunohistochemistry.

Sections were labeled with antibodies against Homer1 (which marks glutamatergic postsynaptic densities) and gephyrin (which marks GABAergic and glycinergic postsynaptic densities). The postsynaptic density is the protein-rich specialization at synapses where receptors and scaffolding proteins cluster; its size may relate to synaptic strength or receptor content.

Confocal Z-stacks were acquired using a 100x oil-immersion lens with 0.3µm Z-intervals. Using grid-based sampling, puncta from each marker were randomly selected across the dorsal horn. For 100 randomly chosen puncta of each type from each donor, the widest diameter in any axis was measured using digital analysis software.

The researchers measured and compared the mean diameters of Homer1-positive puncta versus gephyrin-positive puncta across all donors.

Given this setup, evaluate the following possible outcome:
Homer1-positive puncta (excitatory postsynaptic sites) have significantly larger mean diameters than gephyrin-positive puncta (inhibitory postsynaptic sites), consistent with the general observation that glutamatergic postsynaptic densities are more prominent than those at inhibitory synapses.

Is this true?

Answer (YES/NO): NO